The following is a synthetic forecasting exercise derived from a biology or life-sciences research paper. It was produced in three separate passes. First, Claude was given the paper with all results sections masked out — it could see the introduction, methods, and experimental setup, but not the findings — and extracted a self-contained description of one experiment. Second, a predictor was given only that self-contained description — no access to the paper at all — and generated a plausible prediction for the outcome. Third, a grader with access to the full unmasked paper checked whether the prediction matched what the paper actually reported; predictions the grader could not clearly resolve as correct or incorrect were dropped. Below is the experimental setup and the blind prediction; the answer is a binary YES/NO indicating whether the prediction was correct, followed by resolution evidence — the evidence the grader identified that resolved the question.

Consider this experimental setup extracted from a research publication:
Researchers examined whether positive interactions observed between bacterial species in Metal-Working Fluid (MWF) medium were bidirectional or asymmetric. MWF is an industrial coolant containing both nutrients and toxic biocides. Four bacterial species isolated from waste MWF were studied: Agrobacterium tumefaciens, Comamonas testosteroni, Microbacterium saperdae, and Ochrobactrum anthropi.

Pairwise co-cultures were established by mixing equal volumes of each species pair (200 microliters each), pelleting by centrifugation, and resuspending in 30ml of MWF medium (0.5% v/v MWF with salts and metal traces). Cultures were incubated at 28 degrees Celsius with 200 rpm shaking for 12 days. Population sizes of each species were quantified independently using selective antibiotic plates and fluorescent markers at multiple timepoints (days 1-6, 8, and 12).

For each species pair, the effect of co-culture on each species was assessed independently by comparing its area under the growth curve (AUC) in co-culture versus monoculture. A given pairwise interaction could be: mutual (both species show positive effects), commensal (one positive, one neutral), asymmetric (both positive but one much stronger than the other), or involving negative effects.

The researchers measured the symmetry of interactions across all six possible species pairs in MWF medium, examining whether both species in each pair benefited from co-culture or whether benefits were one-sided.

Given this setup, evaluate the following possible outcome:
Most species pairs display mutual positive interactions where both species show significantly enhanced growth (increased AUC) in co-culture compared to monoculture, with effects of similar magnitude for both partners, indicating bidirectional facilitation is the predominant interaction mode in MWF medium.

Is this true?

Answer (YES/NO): NO